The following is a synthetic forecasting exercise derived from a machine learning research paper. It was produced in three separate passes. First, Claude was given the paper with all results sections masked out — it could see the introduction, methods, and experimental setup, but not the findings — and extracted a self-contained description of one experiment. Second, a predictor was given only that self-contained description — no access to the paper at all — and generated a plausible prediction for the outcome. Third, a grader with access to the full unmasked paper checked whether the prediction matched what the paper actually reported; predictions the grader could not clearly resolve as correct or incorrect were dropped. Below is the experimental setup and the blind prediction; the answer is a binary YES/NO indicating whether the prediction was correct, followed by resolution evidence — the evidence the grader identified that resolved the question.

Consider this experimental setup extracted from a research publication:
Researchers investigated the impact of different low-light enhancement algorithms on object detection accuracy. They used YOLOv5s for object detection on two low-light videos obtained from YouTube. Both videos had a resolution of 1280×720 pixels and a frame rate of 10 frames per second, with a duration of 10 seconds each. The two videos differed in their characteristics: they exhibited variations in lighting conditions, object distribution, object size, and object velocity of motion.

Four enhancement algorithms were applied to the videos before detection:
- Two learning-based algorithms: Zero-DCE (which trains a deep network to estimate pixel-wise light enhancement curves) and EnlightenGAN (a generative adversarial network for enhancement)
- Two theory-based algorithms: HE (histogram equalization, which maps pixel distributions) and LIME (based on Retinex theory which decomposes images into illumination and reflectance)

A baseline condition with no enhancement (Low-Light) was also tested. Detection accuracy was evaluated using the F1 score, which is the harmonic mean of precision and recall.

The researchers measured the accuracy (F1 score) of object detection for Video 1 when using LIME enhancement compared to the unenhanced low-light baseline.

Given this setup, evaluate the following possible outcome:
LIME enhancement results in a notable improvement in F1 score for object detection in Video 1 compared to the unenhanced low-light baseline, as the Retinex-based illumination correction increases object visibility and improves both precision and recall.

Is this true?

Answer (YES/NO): NO